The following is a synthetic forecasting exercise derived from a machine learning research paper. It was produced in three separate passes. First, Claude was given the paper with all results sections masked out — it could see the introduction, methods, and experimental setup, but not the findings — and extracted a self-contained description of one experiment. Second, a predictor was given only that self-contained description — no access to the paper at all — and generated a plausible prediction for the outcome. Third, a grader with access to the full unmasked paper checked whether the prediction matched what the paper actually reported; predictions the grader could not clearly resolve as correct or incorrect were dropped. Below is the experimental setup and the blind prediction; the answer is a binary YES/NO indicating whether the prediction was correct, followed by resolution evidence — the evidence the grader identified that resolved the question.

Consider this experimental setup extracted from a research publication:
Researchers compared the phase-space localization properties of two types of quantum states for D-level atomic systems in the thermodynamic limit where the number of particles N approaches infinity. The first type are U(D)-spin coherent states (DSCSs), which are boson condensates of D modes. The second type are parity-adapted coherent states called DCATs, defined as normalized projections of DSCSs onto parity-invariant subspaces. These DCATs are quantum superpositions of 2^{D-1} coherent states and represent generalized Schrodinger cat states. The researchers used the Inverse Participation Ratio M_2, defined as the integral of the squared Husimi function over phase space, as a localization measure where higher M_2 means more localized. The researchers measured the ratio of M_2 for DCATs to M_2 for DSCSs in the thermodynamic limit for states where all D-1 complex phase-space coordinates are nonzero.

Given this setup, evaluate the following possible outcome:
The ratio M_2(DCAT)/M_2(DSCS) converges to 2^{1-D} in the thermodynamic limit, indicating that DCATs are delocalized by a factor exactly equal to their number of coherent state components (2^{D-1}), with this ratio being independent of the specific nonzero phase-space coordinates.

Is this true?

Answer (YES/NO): YES